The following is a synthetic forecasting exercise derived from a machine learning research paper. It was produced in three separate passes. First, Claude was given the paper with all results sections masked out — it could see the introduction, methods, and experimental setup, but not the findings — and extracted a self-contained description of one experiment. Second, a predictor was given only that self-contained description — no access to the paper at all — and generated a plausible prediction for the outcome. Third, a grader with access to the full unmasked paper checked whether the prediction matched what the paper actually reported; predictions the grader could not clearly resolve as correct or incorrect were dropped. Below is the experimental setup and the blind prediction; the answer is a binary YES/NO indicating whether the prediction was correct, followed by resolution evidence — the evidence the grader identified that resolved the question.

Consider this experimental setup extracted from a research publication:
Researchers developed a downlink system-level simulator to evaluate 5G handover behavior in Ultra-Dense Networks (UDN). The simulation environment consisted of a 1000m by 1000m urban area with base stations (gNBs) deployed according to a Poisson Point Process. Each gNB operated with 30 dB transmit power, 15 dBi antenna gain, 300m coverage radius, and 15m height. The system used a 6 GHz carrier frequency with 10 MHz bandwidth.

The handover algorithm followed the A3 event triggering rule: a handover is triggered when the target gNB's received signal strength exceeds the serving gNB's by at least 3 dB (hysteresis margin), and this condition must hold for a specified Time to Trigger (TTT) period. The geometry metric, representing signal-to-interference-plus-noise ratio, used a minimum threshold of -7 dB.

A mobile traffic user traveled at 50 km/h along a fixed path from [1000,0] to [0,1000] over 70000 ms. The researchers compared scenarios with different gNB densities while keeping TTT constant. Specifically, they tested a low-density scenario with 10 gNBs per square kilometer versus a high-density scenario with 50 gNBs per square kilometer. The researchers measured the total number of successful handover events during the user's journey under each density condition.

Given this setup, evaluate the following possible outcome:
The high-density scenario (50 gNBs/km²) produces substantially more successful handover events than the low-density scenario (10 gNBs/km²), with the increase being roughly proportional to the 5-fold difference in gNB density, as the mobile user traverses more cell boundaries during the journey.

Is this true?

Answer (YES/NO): NO